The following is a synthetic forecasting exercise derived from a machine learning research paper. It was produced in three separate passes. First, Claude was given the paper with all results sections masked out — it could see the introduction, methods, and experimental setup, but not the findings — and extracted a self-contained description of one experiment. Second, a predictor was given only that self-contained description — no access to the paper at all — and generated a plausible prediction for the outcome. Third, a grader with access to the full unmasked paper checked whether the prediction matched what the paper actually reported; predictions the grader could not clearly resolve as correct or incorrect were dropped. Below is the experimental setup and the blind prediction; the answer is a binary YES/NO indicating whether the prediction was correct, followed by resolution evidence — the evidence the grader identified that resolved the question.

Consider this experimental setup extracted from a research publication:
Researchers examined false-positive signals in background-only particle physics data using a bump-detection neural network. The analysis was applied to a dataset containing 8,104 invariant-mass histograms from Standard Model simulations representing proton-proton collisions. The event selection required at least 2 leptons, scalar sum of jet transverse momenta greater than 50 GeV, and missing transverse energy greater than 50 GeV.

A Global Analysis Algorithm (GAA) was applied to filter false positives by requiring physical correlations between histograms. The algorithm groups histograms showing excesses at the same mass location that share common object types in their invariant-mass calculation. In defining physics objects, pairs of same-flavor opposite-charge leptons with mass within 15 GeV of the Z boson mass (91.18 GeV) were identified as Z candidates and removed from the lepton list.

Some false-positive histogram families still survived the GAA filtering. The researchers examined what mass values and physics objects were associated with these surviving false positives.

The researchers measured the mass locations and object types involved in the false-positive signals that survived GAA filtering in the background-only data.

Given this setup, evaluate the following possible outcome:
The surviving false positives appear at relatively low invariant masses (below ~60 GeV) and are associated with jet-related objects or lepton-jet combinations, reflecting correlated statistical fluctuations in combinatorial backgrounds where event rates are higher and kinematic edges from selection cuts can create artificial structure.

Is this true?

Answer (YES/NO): NO